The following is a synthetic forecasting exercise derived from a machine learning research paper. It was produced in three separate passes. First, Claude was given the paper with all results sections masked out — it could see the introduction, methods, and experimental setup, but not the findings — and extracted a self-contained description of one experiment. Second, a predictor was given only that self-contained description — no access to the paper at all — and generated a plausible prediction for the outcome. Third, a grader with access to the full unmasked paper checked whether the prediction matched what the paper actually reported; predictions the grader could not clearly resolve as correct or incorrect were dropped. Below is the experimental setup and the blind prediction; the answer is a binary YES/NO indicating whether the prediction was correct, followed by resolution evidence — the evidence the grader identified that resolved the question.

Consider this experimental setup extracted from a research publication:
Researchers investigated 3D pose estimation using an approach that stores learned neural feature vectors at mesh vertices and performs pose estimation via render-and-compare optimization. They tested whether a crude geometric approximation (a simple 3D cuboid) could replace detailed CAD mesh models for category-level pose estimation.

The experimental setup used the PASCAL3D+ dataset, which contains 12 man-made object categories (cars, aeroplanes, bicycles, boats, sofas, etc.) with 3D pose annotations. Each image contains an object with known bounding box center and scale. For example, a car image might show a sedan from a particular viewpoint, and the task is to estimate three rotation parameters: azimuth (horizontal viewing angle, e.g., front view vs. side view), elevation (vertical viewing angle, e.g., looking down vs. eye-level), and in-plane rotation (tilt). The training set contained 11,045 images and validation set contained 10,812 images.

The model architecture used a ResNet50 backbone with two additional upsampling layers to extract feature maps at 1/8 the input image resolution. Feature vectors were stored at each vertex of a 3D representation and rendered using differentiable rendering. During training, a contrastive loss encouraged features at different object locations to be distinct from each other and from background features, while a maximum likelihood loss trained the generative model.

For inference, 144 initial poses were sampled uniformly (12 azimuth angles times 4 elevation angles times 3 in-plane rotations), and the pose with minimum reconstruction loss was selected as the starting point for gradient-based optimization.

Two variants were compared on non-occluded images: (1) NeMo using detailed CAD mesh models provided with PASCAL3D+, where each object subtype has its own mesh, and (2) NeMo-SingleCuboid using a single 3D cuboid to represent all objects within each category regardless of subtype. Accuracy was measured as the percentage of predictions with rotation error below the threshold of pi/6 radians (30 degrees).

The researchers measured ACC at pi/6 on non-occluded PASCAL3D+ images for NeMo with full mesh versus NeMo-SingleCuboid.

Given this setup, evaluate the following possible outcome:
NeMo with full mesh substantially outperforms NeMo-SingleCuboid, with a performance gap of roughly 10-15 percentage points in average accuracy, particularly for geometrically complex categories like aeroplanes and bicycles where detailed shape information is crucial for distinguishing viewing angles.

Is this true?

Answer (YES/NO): NO